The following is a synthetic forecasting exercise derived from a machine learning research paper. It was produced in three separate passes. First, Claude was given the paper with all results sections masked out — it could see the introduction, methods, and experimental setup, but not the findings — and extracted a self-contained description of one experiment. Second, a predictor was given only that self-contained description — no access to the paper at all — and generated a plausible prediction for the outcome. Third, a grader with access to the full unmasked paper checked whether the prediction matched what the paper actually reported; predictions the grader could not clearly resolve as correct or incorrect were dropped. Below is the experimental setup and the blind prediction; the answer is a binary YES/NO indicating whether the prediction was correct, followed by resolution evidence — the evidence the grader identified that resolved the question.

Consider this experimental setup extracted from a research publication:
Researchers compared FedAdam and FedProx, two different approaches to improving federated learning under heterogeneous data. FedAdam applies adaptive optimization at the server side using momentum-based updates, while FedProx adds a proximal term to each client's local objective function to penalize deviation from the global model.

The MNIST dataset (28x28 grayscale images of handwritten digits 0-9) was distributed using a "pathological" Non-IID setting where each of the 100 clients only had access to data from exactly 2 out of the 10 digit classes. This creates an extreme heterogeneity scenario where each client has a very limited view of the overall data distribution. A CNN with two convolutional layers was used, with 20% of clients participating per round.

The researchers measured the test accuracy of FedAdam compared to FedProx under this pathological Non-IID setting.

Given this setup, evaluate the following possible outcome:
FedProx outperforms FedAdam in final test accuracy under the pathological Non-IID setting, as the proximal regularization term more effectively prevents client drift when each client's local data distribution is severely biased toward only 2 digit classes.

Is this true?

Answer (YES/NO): NO